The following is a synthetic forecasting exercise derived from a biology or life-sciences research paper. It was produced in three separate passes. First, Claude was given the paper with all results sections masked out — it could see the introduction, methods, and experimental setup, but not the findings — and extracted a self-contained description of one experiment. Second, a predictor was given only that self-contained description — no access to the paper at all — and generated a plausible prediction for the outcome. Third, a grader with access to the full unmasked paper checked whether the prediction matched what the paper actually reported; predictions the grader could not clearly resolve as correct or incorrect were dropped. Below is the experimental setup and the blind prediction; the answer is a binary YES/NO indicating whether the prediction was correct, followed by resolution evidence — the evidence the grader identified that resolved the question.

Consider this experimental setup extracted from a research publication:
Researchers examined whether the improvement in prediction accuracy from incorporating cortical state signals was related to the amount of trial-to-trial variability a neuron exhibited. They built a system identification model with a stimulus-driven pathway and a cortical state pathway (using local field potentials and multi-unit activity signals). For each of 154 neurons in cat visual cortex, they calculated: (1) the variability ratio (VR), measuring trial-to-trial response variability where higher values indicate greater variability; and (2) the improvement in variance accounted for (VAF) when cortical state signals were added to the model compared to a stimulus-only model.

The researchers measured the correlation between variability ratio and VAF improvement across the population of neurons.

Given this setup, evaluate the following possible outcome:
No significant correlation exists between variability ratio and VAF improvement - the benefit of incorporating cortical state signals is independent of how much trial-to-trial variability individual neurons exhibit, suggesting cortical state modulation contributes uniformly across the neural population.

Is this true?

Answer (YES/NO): NO